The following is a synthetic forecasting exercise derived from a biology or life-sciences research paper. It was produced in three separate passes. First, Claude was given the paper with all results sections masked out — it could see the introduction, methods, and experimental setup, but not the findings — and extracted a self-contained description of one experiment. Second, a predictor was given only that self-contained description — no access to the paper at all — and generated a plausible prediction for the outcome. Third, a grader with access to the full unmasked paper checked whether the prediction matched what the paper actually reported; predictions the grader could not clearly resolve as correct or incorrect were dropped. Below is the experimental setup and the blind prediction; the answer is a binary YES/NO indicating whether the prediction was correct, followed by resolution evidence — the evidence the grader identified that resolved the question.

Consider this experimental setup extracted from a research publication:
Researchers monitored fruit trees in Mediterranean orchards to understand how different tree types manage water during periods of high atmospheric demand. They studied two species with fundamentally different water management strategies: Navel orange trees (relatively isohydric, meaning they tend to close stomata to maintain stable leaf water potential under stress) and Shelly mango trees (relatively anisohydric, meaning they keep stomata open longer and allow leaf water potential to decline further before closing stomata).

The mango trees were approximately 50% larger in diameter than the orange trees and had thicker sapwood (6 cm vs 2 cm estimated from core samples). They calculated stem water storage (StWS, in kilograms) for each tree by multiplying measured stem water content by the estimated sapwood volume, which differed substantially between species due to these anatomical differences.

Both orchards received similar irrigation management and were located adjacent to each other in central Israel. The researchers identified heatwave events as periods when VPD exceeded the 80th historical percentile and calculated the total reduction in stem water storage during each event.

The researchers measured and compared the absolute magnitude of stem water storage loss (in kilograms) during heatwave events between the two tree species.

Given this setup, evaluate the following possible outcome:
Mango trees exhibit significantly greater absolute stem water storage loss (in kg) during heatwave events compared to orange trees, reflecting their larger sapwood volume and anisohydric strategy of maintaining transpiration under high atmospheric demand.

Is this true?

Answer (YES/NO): YES